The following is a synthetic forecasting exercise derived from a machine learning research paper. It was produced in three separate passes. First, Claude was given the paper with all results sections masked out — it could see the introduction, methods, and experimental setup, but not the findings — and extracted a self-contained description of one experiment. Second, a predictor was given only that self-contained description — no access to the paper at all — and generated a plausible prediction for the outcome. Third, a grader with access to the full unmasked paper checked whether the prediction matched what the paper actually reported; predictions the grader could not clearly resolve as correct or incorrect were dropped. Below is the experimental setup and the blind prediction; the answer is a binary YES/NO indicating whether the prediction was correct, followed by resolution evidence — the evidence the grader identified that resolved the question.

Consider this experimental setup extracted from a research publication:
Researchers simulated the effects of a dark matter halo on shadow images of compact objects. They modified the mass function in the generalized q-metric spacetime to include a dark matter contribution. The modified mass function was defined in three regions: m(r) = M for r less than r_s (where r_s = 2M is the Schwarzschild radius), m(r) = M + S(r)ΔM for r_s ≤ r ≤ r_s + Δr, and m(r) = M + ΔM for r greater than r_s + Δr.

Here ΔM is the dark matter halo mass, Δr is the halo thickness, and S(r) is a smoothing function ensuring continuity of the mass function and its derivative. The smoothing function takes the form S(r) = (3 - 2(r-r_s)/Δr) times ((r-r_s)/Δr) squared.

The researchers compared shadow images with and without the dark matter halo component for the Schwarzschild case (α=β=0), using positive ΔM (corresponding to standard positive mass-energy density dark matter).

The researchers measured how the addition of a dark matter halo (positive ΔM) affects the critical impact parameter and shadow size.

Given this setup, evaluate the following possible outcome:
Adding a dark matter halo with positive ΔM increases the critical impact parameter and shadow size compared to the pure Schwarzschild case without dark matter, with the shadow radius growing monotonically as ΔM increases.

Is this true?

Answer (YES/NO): YES